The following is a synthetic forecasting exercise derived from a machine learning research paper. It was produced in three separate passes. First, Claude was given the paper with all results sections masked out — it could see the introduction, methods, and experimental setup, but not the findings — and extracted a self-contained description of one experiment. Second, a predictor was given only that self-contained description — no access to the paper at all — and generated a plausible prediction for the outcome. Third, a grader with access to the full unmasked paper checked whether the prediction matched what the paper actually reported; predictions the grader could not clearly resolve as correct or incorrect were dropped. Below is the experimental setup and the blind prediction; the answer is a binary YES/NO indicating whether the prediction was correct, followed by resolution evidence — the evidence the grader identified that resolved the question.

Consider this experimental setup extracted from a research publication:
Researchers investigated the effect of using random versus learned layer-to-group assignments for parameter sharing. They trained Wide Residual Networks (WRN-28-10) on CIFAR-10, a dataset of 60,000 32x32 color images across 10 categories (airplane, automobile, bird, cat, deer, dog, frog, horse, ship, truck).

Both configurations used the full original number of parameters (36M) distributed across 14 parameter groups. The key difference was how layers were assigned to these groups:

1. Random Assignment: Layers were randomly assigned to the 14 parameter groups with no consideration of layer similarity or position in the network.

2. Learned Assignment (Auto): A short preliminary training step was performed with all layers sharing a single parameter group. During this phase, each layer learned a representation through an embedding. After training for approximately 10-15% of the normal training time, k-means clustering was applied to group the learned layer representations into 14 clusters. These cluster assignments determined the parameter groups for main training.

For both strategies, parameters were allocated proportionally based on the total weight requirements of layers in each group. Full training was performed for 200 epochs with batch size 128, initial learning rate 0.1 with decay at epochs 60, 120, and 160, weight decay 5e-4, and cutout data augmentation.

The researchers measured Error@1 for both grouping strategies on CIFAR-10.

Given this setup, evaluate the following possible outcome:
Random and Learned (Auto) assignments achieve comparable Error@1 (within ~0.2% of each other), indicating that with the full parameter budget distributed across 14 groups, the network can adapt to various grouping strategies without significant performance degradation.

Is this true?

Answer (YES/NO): YES